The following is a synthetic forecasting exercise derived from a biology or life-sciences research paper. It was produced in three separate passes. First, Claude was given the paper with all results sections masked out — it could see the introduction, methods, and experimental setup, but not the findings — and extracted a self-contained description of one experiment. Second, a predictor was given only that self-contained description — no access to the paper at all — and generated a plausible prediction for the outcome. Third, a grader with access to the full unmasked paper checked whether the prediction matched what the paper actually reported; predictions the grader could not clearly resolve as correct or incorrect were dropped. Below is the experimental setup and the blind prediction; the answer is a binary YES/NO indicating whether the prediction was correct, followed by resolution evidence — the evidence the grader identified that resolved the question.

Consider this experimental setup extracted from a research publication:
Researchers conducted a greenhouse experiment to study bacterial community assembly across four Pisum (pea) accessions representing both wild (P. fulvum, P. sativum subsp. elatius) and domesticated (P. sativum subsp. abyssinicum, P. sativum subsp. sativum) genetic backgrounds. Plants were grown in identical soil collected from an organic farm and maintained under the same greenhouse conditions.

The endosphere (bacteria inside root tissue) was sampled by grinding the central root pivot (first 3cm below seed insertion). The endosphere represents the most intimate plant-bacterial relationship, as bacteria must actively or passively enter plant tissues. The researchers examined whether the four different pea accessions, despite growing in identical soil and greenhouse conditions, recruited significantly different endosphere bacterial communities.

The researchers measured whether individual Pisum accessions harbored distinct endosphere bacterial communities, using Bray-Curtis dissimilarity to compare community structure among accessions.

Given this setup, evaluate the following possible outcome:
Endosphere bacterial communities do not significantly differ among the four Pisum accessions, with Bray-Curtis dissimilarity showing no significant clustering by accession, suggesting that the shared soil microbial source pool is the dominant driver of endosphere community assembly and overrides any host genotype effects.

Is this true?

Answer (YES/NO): NO